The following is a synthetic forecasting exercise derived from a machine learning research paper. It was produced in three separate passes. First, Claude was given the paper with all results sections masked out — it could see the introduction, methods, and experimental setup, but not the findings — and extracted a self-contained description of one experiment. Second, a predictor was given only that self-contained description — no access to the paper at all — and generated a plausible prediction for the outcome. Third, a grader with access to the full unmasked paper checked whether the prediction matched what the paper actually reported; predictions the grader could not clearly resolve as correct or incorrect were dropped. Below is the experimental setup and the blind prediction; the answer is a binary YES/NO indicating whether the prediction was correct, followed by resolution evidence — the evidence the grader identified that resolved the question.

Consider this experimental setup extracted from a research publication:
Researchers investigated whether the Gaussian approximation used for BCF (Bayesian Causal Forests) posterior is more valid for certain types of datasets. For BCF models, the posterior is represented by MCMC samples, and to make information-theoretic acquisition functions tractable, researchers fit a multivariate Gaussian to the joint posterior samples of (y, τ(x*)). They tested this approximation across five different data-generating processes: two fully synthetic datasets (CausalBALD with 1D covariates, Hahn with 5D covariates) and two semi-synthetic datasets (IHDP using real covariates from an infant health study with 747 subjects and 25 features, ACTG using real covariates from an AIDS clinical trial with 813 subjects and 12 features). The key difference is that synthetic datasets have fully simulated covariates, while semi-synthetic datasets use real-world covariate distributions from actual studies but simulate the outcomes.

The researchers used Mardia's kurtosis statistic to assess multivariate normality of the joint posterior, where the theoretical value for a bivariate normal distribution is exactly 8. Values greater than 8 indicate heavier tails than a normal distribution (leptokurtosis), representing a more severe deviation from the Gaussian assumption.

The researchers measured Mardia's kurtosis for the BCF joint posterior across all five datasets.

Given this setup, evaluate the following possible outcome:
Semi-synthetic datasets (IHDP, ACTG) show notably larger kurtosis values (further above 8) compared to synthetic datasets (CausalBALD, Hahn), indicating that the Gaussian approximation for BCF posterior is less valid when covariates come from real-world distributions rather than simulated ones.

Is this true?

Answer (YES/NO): NO